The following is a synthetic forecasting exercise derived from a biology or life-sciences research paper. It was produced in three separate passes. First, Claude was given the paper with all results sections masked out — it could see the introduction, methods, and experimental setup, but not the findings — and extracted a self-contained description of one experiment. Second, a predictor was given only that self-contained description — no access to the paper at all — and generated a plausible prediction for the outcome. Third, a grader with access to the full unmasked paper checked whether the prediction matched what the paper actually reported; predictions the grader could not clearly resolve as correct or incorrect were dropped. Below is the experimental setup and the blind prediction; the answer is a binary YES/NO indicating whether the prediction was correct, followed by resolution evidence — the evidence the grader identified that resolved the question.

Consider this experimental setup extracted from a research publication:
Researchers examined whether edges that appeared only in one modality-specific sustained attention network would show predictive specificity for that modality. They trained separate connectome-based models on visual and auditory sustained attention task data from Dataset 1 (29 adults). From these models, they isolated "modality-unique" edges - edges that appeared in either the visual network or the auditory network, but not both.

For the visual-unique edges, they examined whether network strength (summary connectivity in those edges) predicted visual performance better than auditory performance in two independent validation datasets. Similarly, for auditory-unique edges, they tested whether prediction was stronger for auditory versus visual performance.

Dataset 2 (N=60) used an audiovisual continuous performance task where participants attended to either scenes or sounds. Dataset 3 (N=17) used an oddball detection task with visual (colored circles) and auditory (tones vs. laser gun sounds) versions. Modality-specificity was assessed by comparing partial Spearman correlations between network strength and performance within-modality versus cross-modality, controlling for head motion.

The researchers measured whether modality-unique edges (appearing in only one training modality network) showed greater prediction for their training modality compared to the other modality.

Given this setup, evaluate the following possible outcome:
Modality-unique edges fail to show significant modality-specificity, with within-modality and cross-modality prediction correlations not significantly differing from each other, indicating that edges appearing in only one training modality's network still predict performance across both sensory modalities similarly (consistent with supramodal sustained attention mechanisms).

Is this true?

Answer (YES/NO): YES